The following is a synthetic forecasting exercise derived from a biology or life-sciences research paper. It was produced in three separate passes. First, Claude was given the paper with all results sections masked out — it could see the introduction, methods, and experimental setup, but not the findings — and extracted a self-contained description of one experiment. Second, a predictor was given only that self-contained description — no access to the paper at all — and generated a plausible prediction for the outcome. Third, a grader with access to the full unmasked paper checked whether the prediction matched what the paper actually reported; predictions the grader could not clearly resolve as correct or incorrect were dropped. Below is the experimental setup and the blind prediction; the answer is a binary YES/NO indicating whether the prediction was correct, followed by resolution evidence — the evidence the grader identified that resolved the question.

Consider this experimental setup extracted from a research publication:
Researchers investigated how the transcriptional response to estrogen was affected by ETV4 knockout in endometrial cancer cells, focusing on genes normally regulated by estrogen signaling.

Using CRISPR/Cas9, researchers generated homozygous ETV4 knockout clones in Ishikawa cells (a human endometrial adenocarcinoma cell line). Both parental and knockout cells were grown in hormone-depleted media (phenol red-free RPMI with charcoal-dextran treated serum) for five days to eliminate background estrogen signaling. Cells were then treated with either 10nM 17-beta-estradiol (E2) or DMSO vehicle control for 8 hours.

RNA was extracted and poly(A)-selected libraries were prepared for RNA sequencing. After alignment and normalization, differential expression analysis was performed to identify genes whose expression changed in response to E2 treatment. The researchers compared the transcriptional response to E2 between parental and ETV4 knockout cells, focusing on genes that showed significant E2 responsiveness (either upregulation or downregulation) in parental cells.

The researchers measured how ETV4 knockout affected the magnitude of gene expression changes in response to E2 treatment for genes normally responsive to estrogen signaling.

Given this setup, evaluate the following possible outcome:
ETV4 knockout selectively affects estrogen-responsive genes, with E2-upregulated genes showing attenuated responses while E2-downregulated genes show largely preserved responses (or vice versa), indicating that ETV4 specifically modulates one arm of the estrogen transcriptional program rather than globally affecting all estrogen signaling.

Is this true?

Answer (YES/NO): NO